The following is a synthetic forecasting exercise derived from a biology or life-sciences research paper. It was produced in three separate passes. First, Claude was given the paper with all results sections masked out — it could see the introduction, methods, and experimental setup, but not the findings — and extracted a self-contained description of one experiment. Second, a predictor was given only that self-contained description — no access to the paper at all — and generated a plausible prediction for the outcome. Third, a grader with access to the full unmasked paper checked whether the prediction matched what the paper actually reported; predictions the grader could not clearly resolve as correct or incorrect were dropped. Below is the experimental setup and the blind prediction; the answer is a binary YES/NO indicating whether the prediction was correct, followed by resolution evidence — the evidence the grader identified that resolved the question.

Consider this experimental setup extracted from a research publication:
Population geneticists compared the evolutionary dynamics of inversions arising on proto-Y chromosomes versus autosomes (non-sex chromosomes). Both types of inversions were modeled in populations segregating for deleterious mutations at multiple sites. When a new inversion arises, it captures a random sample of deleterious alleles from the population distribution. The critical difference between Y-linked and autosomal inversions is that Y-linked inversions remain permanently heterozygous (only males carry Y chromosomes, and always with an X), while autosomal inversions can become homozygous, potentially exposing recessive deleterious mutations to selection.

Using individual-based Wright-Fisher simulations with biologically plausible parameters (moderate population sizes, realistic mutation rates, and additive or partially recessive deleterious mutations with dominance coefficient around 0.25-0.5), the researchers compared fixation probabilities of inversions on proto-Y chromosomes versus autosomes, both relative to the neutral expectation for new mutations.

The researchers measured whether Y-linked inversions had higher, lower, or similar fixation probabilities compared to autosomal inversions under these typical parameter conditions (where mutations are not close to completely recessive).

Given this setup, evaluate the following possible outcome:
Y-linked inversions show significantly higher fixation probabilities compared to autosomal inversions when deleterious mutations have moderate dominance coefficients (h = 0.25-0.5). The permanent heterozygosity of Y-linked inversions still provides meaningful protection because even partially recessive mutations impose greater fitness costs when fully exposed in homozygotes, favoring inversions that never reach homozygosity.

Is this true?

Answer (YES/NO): NO